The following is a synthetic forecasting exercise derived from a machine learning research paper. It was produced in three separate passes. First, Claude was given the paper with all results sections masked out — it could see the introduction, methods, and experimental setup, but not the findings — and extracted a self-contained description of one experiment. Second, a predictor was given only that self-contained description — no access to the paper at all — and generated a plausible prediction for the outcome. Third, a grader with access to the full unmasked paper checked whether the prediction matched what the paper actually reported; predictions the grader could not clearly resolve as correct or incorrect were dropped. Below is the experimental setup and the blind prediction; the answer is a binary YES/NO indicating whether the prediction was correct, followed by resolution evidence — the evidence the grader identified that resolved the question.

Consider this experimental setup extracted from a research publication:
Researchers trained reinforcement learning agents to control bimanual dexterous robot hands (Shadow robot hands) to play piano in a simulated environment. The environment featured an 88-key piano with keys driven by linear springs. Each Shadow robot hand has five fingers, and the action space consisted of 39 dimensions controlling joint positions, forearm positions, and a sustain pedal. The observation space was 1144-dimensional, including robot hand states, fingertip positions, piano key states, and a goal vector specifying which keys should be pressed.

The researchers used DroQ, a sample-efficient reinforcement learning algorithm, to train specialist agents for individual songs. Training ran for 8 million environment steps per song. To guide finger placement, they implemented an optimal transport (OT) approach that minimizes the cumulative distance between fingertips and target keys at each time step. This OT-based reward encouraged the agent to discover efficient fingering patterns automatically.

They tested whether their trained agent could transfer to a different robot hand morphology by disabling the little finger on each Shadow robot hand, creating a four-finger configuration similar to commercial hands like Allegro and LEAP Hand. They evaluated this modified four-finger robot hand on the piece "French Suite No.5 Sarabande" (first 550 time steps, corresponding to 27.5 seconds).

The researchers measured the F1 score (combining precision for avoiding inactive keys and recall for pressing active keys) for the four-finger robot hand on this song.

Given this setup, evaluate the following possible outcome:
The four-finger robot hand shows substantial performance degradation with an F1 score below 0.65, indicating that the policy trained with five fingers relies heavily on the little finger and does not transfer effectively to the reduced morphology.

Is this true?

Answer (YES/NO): NO